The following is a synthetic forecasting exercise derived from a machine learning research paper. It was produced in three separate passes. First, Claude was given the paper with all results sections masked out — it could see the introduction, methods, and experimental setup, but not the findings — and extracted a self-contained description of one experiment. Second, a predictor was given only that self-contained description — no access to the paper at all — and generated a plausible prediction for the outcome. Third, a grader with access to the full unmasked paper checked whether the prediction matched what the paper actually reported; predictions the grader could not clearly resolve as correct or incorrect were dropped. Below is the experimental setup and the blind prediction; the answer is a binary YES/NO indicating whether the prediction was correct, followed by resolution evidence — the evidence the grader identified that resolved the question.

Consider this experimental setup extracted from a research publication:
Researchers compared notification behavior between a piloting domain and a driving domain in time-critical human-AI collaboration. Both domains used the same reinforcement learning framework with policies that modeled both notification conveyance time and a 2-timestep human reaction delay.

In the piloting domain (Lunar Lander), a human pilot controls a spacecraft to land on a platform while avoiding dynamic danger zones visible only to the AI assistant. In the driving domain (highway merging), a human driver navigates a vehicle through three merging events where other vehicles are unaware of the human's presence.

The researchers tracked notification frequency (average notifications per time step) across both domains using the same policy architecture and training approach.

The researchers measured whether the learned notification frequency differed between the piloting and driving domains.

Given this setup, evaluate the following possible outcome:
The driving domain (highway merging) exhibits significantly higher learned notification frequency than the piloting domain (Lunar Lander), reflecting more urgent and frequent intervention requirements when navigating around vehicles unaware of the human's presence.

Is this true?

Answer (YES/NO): NO